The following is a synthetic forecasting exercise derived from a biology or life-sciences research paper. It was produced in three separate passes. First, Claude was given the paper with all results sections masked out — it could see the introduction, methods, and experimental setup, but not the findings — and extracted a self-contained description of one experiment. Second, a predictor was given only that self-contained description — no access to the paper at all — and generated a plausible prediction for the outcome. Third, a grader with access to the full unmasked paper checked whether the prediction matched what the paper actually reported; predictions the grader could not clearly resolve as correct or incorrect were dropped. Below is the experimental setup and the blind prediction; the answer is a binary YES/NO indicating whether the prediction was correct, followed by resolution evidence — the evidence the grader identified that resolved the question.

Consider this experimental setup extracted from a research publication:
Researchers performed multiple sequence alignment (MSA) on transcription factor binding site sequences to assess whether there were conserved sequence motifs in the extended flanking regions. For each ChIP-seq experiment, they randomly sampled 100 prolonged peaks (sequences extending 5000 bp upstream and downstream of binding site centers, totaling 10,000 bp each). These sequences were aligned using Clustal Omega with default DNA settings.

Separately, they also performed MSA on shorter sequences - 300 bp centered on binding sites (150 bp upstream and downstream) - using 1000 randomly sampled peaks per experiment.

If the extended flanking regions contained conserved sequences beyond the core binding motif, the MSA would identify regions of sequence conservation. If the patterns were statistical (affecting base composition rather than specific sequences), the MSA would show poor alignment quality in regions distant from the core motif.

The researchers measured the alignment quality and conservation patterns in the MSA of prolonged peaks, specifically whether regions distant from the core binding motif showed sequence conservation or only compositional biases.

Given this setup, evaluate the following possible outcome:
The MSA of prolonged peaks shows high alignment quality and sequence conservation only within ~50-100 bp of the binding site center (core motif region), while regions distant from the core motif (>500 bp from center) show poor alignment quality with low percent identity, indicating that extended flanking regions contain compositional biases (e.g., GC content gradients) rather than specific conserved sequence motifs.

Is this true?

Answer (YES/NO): NO